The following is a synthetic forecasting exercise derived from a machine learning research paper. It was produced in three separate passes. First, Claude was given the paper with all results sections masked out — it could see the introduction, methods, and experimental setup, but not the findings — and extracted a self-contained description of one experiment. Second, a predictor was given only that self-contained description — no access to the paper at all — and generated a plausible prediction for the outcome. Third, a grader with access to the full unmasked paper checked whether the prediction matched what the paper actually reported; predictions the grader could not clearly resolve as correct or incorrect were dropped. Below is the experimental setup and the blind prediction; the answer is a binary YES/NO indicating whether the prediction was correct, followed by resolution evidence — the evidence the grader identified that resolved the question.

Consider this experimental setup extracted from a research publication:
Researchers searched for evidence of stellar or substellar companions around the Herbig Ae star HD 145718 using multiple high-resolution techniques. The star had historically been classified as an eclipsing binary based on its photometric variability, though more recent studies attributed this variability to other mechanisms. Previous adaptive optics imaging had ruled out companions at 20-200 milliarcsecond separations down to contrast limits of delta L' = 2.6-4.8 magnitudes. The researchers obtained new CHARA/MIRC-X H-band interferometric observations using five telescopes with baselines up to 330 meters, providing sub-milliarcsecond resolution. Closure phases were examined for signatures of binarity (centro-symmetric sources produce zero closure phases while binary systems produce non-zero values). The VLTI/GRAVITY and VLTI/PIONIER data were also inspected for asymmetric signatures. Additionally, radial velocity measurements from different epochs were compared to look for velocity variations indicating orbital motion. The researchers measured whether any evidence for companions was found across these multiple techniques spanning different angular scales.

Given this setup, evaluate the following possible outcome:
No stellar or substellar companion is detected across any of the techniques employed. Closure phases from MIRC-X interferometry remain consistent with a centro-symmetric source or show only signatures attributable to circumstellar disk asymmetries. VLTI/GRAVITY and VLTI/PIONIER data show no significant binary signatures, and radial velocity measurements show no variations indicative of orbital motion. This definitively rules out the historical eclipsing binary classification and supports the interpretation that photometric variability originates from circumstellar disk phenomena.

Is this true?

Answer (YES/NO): YES